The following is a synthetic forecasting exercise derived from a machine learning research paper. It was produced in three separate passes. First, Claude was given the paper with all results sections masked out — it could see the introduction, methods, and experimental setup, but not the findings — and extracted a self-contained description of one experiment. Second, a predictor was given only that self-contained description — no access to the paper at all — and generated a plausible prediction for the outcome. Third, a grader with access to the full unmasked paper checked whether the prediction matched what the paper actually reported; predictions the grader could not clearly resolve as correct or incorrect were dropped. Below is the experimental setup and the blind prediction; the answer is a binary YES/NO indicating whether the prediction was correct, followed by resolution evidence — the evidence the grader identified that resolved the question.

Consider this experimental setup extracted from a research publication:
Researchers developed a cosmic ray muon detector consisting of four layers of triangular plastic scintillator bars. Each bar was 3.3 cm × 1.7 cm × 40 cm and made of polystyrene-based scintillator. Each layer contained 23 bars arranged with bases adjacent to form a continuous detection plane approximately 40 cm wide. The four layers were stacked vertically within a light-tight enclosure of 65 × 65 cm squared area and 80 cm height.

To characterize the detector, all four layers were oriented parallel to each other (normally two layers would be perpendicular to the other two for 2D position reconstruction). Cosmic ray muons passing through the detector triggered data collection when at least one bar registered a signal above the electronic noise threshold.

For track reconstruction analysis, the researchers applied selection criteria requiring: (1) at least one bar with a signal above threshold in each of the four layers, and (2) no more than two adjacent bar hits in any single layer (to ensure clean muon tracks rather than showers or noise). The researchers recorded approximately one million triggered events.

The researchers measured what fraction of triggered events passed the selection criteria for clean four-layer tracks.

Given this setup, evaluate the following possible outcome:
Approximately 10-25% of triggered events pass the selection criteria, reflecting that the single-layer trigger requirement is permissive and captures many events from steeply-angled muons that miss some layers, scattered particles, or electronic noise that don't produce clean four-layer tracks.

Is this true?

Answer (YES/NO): YES